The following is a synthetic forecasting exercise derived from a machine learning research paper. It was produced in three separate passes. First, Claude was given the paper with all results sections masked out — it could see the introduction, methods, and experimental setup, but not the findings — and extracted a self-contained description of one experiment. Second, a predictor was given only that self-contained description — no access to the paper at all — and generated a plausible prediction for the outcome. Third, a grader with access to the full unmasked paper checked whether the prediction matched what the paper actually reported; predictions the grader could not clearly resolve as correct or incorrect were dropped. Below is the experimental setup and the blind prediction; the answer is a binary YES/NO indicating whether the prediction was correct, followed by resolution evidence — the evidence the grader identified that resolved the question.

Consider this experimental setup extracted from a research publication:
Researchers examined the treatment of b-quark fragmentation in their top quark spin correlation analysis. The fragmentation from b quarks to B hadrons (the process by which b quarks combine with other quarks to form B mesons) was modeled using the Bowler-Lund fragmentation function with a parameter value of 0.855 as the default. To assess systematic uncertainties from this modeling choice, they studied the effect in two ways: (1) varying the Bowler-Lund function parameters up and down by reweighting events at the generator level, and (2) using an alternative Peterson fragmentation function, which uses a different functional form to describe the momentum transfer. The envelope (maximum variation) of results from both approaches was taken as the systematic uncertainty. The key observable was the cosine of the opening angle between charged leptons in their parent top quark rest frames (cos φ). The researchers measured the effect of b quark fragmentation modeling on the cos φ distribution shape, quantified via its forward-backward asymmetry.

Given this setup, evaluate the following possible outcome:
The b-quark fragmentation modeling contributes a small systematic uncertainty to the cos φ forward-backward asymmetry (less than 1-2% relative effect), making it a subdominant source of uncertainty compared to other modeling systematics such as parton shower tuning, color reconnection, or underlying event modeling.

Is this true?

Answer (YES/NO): NO